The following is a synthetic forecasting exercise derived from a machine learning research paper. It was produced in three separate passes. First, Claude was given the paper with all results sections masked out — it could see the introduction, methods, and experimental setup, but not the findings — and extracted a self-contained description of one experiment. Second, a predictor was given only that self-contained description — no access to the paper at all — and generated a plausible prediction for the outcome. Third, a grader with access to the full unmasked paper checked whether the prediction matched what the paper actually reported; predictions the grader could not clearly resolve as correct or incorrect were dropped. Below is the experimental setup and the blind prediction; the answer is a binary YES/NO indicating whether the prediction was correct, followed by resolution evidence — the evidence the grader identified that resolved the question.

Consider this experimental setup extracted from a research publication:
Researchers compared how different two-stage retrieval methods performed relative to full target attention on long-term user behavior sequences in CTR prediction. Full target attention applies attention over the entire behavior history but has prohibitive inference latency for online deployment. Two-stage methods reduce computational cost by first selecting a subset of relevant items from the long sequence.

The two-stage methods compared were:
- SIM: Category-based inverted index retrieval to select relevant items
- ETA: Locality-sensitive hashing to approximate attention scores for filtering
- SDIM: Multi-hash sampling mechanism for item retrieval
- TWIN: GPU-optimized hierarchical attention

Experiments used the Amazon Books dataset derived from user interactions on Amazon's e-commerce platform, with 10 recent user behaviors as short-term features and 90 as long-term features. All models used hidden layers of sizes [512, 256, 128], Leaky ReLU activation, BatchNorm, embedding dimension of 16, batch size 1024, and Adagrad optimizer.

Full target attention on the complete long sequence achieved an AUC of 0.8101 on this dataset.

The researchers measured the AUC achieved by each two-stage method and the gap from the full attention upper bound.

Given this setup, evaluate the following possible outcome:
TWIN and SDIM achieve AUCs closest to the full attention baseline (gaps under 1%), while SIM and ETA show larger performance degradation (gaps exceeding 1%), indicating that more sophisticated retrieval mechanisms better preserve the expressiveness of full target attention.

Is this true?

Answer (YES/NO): YES